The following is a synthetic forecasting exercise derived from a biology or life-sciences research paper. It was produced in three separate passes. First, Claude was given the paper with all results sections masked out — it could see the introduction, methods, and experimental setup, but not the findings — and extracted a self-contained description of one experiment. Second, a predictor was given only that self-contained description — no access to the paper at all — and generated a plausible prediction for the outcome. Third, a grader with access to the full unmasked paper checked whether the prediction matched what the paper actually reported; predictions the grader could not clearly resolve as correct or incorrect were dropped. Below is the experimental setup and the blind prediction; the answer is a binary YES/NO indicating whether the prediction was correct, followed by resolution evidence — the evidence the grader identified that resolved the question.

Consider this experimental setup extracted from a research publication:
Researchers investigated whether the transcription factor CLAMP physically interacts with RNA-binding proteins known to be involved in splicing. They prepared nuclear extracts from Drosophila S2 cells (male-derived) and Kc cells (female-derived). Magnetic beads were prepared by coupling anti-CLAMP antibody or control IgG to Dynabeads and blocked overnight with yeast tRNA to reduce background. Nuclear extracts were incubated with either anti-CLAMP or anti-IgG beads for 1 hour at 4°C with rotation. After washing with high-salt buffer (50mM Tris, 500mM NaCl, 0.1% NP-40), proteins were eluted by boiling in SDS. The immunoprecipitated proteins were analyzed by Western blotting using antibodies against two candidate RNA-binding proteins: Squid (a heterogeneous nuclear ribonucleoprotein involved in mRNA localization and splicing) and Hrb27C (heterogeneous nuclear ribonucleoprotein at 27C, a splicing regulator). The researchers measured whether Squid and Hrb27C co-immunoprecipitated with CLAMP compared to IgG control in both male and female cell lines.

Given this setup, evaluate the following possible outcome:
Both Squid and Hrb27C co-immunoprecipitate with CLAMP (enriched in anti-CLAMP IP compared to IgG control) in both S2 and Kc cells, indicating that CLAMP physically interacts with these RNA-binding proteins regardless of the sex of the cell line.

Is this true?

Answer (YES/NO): NO